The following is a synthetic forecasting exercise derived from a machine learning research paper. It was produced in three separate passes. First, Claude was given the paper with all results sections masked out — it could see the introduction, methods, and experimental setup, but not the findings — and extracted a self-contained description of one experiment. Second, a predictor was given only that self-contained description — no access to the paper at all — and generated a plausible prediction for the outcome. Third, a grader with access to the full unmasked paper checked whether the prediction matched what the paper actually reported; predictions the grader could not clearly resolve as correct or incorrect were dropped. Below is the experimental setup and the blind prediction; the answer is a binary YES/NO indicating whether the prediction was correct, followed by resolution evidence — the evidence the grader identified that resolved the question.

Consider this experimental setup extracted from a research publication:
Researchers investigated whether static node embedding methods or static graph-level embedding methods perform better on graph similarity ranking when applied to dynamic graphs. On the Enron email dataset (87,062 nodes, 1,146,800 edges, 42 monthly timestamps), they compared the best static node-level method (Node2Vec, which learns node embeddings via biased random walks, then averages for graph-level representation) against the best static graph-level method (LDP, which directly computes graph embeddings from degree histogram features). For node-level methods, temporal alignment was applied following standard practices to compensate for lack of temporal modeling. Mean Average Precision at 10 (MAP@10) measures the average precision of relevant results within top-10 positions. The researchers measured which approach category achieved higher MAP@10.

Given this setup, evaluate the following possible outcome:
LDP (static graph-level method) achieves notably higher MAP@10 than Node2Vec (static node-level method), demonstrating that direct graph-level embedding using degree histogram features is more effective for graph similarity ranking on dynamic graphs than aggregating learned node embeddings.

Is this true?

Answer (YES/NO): YES